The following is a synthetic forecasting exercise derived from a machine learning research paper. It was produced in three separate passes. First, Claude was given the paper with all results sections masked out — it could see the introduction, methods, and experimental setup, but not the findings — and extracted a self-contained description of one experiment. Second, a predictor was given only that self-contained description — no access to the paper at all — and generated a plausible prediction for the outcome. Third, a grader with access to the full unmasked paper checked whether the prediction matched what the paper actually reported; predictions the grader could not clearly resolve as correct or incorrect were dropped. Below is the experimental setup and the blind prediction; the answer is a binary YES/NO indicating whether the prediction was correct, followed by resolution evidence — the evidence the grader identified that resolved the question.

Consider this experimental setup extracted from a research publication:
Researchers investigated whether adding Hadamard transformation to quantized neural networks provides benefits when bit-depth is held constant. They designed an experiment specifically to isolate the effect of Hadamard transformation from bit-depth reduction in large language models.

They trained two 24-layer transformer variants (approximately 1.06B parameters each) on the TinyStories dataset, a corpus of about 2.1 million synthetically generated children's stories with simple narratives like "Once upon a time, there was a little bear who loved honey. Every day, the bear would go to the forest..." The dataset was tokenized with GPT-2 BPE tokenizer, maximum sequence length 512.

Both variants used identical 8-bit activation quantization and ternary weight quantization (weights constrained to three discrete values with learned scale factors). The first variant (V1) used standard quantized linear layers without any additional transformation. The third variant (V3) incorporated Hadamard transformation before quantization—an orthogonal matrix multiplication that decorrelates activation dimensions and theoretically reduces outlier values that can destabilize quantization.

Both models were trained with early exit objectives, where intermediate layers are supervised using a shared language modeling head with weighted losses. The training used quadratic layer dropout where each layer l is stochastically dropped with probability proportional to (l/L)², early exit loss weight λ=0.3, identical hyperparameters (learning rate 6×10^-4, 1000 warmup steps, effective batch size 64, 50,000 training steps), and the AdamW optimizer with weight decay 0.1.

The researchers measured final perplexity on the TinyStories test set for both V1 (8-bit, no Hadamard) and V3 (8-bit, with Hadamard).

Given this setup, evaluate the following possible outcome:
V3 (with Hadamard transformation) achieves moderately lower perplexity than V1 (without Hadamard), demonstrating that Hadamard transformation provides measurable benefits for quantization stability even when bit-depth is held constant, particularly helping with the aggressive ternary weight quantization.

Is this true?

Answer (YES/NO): NO